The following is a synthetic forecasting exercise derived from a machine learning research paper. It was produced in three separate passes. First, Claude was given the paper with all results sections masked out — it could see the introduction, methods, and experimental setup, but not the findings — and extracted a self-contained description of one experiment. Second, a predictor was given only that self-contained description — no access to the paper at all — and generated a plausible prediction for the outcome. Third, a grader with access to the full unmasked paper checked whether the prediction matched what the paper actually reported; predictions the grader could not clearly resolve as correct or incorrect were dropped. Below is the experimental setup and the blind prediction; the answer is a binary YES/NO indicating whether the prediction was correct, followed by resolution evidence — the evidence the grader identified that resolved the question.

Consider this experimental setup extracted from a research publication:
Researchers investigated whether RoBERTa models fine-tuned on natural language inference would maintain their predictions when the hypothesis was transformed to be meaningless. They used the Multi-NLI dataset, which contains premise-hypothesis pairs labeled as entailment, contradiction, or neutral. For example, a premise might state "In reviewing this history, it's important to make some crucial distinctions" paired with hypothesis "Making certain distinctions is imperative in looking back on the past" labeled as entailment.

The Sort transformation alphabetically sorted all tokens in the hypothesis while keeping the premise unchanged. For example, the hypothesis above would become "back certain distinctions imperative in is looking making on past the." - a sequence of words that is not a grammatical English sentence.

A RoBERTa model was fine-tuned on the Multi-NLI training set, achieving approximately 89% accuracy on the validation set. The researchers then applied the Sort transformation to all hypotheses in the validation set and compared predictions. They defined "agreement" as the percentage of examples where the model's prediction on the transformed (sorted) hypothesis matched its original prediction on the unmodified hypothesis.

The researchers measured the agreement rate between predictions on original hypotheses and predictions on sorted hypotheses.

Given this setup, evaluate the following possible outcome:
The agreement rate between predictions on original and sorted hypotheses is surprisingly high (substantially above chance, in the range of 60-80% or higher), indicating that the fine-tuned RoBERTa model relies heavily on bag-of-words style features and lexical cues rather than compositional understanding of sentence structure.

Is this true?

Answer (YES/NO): YES